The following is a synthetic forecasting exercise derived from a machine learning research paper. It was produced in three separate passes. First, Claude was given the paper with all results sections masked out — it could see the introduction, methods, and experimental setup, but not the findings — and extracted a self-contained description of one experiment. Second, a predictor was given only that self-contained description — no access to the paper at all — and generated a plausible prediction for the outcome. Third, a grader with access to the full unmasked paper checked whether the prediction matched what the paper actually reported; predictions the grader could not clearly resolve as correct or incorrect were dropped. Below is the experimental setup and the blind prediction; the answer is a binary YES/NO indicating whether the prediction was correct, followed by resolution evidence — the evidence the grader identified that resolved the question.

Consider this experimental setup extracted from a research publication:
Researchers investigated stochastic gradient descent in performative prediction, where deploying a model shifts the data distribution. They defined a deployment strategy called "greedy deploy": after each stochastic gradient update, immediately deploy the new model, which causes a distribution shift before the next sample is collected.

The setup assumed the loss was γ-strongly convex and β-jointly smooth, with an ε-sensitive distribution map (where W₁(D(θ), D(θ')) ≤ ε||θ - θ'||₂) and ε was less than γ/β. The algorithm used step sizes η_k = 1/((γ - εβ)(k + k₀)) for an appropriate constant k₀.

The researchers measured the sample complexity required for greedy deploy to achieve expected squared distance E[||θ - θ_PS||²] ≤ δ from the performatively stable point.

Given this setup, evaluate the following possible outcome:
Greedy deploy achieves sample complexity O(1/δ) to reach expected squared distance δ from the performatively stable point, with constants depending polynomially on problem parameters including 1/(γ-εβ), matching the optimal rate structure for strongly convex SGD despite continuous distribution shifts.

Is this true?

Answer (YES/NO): YES